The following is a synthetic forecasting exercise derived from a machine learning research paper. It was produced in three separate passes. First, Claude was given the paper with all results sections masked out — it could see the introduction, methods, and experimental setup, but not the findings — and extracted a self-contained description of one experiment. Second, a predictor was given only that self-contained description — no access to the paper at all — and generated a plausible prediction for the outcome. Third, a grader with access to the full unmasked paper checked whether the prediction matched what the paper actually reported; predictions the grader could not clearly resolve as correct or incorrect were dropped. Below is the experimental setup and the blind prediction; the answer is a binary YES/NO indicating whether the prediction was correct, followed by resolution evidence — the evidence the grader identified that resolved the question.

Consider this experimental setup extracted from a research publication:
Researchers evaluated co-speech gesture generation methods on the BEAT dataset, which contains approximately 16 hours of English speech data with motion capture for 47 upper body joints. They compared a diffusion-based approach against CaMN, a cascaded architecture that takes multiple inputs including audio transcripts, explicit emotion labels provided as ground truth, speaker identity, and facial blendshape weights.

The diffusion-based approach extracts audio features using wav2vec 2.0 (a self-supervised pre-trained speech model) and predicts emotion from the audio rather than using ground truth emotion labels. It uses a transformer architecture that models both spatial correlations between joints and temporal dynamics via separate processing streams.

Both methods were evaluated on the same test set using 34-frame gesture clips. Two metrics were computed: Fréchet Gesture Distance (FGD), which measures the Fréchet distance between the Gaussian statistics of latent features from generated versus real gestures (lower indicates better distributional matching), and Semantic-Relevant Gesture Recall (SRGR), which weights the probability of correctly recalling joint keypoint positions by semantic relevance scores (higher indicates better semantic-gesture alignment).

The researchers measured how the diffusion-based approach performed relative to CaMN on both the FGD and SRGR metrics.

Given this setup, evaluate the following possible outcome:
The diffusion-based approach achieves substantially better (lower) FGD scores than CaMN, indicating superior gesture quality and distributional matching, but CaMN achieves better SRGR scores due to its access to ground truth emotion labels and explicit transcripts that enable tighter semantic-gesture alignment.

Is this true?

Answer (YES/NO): YES